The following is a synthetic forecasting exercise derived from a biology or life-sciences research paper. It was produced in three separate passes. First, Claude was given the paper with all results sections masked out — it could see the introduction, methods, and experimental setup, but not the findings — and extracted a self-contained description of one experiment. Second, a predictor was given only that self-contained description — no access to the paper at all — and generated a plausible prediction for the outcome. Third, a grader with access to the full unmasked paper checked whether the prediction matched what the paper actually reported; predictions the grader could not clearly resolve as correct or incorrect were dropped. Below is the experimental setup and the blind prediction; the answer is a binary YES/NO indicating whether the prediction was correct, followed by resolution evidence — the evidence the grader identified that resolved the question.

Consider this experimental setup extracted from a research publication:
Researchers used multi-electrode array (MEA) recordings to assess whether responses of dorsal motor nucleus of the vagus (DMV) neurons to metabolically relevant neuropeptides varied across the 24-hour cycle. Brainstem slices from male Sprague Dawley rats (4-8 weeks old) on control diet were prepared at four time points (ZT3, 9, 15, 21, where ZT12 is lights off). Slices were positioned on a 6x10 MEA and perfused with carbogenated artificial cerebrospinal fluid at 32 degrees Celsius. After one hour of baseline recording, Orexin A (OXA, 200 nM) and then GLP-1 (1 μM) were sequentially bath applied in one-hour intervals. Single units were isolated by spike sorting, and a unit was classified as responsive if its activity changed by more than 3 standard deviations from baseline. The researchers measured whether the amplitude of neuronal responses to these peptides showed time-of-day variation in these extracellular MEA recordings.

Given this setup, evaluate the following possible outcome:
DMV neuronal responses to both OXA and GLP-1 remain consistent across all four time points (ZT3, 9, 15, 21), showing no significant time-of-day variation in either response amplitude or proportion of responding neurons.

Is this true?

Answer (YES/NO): YES